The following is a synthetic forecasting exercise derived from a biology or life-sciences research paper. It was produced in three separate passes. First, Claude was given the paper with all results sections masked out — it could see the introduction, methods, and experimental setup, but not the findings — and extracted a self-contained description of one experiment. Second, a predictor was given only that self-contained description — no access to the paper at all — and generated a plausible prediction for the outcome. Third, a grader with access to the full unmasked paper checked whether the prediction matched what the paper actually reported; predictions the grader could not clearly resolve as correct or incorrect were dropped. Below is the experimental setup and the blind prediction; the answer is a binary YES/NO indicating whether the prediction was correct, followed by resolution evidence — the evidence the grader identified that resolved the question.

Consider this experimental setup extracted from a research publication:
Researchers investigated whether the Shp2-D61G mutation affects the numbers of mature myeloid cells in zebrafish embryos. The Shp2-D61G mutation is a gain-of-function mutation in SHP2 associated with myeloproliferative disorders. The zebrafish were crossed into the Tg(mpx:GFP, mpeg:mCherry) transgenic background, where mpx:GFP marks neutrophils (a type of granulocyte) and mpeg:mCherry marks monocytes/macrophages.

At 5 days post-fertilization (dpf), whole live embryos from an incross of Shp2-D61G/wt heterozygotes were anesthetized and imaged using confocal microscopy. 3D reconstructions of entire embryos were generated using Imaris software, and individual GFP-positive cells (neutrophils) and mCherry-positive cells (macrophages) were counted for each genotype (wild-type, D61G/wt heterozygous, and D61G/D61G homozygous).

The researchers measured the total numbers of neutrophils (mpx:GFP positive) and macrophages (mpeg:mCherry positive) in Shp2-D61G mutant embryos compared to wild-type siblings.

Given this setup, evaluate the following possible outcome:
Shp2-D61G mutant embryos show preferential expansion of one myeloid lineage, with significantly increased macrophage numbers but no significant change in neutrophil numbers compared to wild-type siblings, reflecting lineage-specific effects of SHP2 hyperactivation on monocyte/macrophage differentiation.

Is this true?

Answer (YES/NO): NO